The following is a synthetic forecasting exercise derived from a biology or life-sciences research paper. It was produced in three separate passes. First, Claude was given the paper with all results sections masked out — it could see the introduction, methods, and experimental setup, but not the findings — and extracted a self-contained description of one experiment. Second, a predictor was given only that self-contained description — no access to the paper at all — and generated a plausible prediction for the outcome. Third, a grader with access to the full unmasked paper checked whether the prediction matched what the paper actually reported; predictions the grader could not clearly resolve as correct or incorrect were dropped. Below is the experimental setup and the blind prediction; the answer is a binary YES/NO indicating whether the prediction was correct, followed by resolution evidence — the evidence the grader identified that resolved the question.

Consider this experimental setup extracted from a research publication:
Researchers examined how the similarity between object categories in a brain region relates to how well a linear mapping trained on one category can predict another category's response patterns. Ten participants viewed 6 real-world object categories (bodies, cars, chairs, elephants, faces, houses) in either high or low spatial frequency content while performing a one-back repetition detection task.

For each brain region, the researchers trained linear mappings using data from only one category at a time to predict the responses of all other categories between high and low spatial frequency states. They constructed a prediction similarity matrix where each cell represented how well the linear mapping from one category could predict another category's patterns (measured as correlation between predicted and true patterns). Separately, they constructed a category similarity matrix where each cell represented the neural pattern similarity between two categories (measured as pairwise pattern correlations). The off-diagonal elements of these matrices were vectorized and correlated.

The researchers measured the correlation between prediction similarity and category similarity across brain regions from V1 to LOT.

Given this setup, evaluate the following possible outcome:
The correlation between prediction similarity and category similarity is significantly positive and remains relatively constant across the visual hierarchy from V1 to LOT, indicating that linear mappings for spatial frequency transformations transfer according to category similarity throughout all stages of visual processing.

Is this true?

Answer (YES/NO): NO